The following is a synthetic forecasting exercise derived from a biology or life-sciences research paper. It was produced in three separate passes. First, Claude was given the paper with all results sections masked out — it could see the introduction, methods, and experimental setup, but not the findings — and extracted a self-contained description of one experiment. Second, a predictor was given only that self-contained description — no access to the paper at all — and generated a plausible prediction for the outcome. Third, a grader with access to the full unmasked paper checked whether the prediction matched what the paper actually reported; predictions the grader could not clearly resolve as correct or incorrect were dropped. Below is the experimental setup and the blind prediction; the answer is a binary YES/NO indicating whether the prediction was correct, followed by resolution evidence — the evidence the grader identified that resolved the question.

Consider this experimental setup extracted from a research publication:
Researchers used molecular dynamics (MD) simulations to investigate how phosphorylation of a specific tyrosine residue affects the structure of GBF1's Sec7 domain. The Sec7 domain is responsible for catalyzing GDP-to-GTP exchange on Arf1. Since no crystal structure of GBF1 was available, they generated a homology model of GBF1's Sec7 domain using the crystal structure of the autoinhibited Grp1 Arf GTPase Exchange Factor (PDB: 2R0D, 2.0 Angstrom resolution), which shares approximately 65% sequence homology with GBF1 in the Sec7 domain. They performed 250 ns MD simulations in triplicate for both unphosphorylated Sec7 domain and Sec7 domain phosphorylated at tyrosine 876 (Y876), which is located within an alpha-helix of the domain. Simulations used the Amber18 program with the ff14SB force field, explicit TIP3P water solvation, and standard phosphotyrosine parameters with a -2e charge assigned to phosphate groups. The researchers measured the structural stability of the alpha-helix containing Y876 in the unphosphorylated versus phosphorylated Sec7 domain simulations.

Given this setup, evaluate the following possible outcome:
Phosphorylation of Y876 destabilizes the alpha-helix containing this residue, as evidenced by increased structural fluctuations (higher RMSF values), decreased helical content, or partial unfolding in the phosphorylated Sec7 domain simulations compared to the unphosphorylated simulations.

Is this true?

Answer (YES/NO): NO